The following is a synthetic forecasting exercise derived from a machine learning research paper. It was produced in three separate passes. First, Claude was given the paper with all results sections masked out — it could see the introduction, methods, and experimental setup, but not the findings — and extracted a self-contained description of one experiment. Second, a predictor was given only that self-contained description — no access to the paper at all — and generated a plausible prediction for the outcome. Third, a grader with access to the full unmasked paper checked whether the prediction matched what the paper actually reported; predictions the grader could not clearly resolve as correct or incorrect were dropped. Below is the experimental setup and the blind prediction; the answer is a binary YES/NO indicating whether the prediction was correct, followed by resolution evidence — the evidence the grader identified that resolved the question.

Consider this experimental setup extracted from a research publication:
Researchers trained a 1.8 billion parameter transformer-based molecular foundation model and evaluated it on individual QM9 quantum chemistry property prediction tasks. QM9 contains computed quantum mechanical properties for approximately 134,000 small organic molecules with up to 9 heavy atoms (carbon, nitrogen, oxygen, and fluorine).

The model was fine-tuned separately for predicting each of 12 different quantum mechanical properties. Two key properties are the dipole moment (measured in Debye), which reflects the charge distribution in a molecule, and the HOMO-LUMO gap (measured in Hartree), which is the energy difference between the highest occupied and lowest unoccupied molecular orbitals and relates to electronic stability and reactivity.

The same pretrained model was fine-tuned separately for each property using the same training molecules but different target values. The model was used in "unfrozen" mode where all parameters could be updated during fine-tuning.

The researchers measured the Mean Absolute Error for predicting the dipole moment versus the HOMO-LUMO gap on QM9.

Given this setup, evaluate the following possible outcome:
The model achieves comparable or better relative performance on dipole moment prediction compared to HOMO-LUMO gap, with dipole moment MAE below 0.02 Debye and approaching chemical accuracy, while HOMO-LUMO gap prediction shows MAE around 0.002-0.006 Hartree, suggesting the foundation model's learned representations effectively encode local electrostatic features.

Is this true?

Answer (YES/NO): NO